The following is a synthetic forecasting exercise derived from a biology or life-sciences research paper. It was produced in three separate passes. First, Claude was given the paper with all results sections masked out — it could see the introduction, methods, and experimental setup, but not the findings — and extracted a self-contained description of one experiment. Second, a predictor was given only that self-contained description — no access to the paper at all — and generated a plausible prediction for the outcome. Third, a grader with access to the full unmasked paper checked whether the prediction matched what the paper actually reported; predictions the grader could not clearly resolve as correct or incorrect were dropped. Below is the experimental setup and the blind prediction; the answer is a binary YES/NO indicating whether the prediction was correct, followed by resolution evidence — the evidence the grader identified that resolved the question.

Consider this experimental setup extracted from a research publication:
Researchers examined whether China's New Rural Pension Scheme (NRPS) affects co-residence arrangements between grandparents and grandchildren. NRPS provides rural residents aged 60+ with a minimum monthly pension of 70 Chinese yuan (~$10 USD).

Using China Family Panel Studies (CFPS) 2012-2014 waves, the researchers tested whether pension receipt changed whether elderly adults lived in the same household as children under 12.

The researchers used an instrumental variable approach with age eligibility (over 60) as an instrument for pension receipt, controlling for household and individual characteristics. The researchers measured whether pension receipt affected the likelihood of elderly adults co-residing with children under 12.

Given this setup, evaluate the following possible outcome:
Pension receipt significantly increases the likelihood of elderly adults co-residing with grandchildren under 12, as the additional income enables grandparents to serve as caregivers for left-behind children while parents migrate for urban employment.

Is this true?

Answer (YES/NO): NO